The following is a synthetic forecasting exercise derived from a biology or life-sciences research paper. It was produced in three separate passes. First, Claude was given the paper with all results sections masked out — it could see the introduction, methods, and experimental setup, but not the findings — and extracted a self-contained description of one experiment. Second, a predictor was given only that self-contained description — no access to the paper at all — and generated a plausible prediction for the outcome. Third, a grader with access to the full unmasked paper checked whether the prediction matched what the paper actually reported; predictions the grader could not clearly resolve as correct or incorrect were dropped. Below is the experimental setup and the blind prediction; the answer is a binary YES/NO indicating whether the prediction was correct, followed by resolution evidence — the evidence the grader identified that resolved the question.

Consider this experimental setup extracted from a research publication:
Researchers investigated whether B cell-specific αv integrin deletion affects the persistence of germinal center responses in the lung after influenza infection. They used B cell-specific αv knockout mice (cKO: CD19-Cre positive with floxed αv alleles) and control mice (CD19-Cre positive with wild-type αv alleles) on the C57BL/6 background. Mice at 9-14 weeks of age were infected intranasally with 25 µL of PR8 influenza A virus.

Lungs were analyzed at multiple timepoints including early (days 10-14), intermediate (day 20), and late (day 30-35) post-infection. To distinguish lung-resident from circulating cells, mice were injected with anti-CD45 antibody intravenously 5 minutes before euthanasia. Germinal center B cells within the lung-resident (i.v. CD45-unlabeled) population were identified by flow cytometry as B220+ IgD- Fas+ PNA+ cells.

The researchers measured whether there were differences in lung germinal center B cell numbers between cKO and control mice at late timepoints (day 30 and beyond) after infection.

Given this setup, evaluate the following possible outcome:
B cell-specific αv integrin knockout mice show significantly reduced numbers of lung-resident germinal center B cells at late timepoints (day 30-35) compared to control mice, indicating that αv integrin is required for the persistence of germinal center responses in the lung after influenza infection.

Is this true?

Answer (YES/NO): NO